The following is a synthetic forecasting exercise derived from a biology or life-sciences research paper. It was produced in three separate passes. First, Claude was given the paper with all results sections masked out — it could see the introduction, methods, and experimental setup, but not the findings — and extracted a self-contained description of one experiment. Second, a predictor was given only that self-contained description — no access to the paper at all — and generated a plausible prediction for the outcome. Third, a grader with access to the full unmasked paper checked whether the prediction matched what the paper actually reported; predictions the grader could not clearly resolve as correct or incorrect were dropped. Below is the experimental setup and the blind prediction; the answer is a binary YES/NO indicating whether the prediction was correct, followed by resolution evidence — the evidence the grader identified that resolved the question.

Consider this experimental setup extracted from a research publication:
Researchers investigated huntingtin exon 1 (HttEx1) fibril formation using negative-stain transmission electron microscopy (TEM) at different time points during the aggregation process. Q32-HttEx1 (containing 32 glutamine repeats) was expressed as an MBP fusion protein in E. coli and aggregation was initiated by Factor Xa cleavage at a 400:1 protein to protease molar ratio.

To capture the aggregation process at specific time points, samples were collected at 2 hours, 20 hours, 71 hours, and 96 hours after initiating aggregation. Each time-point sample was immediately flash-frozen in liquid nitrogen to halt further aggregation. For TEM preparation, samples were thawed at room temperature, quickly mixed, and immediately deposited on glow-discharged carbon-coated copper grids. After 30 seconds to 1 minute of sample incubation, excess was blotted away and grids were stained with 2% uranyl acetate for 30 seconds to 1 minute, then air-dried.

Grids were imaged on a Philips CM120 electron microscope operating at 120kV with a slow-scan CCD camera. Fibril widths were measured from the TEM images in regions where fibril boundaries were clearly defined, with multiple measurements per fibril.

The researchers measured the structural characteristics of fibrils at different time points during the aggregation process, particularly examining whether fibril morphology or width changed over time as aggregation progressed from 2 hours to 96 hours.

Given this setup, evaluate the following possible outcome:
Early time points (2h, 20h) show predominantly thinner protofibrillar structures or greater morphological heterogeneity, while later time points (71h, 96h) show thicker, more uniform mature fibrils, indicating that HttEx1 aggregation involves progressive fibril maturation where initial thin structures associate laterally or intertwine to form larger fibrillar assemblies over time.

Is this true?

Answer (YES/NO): NO